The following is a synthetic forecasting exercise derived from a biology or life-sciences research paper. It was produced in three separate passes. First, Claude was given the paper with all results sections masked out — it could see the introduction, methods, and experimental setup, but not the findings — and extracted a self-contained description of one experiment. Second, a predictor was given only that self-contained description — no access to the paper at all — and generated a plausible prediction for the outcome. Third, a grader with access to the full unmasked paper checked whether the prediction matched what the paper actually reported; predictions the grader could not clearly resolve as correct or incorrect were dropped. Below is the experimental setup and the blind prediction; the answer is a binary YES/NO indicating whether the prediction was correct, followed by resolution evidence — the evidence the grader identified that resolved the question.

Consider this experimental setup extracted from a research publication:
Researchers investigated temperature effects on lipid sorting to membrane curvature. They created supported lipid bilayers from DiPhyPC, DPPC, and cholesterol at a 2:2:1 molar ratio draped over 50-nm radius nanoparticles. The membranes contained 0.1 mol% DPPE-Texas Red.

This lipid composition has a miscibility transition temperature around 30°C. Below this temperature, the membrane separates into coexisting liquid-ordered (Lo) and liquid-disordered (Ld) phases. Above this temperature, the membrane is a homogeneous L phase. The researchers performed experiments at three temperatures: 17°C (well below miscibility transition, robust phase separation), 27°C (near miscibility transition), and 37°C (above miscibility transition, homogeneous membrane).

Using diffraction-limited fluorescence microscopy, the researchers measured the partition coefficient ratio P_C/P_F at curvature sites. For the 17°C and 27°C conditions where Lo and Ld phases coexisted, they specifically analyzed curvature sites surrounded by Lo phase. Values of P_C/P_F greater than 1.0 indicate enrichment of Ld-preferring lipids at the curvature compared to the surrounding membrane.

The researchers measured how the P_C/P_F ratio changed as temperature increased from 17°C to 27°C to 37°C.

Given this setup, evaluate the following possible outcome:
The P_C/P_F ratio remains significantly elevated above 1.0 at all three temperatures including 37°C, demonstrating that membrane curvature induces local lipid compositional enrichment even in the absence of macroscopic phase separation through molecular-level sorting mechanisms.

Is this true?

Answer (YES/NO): NO